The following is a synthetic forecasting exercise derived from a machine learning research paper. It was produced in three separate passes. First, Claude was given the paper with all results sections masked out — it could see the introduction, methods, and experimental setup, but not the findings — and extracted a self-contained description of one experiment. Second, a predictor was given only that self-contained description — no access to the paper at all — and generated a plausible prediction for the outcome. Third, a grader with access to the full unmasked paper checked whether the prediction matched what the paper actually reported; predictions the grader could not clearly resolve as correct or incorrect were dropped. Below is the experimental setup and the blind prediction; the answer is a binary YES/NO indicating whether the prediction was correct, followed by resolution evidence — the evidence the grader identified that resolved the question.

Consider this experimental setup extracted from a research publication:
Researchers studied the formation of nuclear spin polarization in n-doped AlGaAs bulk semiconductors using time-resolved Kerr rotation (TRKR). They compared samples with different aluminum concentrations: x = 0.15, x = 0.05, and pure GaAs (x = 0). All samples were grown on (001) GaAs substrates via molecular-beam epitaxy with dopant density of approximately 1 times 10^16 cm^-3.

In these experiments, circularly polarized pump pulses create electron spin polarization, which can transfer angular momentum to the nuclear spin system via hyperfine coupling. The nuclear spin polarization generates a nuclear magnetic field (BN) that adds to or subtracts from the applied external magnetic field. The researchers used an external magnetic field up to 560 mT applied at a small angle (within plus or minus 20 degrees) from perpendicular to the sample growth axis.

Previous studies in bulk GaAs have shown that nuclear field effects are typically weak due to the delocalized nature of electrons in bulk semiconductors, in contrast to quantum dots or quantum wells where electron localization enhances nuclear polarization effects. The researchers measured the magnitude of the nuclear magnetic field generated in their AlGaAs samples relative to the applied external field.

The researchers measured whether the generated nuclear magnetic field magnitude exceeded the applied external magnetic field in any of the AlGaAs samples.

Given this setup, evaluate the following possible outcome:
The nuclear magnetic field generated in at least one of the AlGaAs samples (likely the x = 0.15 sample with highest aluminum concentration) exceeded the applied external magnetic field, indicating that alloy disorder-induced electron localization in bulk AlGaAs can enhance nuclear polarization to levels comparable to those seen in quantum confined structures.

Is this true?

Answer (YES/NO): YES